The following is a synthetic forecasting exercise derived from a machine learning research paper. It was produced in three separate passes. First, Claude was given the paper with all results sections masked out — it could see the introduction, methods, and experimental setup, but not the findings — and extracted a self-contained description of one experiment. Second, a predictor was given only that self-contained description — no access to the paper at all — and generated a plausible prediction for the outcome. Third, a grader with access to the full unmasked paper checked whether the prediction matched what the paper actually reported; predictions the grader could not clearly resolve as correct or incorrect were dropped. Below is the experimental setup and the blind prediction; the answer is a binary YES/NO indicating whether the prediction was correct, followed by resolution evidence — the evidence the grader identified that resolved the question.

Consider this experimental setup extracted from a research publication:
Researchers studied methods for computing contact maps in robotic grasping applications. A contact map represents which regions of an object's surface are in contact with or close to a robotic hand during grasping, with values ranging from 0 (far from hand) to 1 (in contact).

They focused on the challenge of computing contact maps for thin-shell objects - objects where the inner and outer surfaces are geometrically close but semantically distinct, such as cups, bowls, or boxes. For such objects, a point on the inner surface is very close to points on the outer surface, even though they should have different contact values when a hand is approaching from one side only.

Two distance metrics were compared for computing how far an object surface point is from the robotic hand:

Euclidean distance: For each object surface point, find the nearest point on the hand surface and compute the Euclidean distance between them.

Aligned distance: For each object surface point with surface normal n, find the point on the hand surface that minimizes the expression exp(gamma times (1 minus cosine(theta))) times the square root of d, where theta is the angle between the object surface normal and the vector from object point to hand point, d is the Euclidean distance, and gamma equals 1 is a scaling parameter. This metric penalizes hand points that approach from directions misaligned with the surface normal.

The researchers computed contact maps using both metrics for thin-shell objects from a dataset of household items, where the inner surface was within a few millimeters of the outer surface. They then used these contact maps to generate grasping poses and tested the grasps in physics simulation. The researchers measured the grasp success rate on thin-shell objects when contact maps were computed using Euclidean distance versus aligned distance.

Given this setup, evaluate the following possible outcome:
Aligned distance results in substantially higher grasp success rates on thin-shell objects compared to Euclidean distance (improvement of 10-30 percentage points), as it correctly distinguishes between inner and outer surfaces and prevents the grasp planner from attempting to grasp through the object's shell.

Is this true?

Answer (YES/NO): NO